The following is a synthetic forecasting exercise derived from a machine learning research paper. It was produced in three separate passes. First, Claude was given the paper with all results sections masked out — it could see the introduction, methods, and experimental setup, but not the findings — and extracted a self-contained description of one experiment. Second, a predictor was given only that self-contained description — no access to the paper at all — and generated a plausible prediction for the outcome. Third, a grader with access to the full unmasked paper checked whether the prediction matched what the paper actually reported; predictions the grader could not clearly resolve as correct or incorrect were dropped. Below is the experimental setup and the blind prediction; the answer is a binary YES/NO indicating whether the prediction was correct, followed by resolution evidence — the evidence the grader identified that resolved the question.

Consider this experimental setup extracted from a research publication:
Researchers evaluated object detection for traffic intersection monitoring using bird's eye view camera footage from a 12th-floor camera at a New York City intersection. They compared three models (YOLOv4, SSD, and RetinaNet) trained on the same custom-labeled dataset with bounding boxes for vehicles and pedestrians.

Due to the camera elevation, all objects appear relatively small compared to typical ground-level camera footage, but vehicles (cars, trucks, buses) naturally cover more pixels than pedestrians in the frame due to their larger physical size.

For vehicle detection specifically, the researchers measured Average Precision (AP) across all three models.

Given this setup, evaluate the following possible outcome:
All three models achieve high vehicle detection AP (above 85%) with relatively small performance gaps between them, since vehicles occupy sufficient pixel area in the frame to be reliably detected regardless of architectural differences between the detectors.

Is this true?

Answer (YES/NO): YES